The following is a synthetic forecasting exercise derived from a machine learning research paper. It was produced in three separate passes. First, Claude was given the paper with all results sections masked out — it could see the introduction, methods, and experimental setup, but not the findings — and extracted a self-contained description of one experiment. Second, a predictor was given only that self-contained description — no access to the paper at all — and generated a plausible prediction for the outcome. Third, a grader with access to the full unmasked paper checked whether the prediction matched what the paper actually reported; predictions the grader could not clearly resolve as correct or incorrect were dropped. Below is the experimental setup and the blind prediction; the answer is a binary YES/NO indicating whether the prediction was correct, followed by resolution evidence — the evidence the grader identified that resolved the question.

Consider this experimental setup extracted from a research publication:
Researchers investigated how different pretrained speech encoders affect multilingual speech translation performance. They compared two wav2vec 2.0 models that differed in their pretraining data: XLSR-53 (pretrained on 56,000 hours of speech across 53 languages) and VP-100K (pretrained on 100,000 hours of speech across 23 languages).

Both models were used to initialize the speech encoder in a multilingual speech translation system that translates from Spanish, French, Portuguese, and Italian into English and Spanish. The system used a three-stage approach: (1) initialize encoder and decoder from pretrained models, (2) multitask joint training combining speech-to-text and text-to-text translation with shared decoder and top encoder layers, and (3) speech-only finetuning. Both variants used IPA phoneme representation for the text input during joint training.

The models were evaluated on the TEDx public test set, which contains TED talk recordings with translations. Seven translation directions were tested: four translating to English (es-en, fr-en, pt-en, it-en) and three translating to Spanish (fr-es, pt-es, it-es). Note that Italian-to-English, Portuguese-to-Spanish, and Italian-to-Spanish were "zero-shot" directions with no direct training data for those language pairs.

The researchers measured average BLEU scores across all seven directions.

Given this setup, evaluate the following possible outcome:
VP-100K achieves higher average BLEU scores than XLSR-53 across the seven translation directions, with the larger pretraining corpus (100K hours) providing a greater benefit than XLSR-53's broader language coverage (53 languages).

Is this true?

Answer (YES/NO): NO